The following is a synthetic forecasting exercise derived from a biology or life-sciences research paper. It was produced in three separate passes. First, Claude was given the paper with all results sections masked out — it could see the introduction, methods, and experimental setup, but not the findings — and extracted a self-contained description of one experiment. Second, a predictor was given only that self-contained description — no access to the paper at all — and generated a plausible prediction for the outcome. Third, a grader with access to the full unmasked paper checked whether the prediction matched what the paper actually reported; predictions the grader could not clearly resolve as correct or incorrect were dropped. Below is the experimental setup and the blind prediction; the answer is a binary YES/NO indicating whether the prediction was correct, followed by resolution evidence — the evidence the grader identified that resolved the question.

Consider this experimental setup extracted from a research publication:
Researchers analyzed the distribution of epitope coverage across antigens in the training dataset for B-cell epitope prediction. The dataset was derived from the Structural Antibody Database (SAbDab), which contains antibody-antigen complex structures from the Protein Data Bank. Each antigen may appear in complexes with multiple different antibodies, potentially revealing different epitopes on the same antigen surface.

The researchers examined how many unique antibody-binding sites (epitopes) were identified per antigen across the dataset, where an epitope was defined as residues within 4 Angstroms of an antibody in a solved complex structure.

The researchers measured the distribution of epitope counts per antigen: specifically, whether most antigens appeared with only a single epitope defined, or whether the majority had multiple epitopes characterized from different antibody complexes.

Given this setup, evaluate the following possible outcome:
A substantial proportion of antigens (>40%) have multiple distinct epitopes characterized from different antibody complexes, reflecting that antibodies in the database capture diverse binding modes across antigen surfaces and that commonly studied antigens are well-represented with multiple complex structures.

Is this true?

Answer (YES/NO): NO